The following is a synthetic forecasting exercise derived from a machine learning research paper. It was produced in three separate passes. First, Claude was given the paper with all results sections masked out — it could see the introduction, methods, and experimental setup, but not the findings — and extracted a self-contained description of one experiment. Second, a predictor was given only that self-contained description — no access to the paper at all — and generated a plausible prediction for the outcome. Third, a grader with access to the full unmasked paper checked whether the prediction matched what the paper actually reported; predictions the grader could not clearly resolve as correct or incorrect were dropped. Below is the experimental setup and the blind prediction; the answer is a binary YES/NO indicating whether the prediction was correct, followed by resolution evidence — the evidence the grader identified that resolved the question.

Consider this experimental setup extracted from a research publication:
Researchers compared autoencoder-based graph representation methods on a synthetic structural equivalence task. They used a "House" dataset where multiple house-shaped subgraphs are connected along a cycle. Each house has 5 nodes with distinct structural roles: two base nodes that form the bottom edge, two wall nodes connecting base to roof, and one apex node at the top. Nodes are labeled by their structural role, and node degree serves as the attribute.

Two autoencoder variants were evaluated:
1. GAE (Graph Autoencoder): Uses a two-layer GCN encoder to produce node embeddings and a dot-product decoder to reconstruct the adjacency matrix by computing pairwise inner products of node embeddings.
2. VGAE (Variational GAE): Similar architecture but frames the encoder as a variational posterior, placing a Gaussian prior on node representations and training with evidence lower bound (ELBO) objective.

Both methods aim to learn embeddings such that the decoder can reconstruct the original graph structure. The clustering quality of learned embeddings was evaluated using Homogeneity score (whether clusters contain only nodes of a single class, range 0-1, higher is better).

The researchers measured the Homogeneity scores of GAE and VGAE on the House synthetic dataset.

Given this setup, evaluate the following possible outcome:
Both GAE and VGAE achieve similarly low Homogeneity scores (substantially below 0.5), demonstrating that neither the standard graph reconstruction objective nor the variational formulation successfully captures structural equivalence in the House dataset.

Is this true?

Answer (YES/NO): NO